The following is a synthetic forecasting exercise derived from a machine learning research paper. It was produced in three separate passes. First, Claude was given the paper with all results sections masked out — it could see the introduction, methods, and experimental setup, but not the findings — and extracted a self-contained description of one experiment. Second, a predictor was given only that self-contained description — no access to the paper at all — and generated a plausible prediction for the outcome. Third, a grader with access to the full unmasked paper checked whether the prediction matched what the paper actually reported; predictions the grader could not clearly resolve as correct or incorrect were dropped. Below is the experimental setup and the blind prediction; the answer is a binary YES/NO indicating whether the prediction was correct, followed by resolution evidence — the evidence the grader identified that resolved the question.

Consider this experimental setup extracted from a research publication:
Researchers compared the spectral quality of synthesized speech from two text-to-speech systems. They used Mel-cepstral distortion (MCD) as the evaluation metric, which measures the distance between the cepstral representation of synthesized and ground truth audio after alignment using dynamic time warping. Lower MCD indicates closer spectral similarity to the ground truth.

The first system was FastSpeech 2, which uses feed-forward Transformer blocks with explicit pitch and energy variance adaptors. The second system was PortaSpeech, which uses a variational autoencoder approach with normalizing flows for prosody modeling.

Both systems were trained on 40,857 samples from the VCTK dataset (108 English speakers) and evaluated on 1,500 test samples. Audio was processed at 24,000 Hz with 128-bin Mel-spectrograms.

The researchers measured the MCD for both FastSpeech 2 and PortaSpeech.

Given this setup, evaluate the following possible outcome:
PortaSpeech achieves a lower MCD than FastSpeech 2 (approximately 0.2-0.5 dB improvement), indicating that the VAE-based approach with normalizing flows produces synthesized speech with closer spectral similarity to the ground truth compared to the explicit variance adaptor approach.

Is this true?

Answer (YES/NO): NO